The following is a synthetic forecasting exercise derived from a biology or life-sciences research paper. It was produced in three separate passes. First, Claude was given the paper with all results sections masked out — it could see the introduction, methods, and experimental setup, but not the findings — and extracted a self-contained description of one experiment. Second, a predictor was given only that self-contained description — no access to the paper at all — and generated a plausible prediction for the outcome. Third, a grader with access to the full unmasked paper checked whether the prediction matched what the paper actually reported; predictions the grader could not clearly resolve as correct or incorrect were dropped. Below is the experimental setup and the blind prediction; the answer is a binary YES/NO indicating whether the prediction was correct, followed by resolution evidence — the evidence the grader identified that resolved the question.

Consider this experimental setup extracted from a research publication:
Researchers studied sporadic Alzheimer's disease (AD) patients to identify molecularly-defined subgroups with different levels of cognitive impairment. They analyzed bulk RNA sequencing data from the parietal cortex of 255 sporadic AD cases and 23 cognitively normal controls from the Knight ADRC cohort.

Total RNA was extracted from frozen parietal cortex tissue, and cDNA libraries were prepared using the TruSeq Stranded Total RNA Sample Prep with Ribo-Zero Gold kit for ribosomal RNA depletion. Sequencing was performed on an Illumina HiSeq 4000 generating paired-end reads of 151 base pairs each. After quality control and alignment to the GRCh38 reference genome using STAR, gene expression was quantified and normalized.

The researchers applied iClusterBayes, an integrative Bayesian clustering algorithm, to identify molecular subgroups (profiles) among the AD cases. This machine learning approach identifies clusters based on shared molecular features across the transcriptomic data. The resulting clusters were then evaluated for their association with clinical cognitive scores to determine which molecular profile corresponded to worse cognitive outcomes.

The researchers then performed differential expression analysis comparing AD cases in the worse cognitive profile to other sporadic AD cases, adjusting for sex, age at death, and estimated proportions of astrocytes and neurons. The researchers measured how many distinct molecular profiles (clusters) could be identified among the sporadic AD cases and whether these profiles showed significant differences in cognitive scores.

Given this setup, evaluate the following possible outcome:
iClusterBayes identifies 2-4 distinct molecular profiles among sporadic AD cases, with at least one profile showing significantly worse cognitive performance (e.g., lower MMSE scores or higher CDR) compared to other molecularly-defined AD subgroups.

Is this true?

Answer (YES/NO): YES